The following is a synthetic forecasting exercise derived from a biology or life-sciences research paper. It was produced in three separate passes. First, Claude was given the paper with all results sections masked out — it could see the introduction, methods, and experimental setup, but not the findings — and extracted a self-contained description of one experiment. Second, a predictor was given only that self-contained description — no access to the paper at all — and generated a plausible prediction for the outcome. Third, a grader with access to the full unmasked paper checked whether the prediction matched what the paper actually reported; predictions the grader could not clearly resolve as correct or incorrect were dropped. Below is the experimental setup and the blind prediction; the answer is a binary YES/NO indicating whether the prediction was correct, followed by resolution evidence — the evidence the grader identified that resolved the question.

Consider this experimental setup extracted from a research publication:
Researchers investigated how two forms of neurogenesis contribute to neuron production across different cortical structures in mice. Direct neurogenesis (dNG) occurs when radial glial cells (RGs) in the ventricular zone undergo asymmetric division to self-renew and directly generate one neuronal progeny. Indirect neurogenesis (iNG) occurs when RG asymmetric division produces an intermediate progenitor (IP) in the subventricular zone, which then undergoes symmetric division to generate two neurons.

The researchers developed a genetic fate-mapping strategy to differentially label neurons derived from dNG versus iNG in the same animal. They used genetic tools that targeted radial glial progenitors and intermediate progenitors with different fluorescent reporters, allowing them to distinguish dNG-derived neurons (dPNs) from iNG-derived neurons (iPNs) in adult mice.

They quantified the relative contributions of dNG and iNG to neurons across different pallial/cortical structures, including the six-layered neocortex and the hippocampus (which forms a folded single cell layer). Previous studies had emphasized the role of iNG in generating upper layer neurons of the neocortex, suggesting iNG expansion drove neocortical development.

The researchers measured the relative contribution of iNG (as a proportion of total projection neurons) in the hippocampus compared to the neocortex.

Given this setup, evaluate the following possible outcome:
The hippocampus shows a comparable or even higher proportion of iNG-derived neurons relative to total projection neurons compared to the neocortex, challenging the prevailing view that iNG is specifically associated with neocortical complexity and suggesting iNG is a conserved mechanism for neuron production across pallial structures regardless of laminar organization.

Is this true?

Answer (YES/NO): YES